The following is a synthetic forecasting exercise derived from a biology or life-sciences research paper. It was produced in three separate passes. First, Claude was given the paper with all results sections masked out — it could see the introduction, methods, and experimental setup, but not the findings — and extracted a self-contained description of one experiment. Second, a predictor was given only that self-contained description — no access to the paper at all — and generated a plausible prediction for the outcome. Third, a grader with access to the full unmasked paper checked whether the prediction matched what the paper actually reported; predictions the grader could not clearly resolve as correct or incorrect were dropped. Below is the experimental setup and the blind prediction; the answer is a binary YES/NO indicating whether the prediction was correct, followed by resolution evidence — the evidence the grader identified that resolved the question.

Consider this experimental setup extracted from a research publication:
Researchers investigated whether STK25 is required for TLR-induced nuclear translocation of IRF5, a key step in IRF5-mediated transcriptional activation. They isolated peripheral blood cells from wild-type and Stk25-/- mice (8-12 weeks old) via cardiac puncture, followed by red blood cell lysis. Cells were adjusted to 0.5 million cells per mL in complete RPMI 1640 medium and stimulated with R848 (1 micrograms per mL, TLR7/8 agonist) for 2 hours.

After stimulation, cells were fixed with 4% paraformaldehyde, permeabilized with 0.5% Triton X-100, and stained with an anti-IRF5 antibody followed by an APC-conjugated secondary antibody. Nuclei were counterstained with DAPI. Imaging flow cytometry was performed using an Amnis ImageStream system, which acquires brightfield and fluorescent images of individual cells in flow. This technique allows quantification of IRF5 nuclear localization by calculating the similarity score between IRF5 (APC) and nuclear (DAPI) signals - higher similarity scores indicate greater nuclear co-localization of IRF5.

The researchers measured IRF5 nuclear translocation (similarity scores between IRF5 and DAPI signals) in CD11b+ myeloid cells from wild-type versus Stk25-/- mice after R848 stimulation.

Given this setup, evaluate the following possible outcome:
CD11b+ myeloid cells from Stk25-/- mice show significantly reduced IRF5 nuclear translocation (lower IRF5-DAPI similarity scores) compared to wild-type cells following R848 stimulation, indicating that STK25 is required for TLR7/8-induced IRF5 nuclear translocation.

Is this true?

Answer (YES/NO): YES